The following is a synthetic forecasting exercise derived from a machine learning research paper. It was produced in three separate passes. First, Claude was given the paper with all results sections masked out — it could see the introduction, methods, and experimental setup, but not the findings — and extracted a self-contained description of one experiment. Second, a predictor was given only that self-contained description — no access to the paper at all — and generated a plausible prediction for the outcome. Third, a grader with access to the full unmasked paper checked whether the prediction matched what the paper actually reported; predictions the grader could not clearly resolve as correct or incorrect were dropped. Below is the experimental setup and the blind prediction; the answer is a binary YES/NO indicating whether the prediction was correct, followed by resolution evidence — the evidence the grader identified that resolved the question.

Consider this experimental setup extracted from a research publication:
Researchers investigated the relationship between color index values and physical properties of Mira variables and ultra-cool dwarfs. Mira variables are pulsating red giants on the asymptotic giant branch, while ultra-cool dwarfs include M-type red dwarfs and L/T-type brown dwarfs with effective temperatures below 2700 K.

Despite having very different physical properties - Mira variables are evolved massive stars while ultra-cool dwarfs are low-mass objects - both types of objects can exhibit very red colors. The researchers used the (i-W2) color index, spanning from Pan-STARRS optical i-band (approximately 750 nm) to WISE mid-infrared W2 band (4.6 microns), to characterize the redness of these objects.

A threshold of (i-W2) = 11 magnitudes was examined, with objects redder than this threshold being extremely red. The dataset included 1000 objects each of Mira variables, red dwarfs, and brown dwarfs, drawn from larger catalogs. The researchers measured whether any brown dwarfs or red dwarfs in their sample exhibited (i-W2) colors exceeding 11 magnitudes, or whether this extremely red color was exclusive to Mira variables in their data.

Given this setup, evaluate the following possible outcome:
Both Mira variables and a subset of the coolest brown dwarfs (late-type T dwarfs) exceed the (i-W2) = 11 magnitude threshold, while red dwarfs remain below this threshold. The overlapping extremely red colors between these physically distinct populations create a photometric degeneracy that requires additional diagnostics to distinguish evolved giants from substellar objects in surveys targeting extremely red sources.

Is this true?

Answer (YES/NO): NO